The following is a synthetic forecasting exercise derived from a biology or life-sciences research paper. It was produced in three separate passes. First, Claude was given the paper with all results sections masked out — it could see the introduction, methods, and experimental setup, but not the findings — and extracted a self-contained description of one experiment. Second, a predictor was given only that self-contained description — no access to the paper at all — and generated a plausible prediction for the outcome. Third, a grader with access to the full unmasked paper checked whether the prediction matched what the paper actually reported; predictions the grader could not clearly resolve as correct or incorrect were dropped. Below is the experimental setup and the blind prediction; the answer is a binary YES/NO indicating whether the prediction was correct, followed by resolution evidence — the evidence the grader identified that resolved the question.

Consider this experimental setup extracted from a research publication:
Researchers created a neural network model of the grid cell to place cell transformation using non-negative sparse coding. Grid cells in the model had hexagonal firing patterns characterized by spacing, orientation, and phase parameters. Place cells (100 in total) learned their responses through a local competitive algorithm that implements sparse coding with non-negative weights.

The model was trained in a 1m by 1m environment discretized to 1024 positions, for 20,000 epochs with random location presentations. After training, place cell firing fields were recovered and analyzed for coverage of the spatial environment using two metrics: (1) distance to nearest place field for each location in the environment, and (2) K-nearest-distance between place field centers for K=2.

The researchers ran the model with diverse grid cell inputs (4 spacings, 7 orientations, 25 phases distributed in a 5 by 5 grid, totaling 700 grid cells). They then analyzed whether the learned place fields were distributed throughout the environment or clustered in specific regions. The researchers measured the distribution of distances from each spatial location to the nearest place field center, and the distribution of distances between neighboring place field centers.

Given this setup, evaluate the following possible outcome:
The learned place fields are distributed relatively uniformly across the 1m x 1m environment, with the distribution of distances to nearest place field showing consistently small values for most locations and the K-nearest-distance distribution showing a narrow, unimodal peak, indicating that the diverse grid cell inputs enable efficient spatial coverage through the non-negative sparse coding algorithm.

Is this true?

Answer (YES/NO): YES